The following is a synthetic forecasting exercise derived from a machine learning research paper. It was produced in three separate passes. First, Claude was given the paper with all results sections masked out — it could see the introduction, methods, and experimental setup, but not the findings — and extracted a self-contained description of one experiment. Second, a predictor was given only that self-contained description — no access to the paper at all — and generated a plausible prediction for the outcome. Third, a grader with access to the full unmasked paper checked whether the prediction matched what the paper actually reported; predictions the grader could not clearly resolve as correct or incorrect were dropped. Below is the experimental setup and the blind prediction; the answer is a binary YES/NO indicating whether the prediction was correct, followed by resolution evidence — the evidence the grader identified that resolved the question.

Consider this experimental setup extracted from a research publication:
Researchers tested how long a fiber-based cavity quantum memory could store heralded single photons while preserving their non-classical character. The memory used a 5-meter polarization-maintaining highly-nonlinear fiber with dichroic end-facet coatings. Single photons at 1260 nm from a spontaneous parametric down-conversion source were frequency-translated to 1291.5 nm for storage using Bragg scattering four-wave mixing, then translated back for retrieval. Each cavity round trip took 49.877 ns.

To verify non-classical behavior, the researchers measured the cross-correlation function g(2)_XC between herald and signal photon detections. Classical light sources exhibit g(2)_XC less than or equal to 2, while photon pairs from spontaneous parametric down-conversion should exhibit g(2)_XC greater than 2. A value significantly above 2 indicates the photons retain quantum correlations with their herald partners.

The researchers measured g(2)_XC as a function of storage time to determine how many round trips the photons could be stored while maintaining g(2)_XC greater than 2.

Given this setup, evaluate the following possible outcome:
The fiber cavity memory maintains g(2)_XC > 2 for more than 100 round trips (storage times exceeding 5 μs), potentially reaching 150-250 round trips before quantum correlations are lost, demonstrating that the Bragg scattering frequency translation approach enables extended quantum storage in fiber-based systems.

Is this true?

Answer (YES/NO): NO